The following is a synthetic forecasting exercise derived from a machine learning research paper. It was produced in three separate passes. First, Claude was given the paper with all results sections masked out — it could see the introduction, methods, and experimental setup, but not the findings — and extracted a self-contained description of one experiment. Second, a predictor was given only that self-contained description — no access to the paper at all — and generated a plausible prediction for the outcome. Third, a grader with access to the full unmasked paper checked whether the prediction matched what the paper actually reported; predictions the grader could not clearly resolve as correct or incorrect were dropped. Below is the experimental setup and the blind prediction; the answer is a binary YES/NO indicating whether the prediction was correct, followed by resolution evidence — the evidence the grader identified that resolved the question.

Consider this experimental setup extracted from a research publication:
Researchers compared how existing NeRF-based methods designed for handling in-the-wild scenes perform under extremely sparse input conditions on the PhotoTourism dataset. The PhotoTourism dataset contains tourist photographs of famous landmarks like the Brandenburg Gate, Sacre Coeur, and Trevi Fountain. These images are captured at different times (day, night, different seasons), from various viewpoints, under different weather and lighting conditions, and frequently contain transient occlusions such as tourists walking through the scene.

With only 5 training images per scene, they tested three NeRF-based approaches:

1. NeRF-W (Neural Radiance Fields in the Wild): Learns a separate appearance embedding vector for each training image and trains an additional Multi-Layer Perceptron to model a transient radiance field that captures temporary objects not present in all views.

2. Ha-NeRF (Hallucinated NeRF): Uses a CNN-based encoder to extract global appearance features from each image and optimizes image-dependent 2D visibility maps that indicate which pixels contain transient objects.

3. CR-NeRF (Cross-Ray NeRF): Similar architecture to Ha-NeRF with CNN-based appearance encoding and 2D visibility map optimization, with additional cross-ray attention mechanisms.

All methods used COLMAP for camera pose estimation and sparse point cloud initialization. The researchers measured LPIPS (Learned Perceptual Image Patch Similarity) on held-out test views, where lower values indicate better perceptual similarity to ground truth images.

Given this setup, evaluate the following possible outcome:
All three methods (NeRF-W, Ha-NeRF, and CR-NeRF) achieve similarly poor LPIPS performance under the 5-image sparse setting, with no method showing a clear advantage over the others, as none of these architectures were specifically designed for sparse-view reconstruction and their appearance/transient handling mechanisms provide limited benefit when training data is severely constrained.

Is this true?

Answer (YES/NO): NO